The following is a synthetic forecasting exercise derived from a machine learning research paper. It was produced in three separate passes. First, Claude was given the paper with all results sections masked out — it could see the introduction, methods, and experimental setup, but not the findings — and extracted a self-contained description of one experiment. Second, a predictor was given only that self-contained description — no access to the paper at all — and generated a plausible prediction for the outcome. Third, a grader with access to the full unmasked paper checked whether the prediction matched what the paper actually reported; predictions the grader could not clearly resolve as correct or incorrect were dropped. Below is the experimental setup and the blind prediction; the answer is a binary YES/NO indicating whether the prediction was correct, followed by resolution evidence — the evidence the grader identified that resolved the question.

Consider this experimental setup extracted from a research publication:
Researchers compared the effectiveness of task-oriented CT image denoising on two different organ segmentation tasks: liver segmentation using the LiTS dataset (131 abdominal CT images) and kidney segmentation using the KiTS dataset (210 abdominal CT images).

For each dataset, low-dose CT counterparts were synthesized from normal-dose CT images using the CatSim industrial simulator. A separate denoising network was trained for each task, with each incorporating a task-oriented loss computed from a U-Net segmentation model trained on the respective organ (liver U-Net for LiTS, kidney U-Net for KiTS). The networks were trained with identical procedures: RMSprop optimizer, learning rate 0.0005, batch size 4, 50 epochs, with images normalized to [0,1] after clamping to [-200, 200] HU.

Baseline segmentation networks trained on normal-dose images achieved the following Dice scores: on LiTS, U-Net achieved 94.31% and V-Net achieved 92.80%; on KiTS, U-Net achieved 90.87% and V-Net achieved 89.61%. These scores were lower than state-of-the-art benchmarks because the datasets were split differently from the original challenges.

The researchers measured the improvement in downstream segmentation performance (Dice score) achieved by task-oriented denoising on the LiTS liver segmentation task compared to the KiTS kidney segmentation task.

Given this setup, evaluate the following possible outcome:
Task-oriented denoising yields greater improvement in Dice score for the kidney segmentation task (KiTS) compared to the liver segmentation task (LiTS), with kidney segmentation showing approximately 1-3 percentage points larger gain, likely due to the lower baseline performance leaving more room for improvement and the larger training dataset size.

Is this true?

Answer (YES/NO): NO